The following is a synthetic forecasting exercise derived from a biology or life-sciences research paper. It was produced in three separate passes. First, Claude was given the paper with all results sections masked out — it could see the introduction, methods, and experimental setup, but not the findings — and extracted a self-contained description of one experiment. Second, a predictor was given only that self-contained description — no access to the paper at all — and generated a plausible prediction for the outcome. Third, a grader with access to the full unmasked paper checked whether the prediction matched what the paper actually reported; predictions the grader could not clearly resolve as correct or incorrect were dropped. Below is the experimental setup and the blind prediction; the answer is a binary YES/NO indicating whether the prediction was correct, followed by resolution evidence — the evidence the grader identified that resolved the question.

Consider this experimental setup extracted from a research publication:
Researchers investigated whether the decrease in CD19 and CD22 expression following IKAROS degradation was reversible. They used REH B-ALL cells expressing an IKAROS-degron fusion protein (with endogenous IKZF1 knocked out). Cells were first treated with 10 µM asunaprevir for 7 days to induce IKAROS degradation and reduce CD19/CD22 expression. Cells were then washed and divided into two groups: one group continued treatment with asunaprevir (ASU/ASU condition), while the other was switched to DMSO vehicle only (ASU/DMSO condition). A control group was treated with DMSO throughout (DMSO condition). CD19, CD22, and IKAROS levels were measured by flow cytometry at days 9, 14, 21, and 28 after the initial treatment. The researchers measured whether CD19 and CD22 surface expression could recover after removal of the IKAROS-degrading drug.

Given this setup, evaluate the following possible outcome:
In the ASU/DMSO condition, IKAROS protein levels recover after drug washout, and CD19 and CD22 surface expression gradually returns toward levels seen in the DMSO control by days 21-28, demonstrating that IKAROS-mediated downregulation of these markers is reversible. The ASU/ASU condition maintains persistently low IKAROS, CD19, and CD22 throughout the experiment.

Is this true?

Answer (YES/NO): YES